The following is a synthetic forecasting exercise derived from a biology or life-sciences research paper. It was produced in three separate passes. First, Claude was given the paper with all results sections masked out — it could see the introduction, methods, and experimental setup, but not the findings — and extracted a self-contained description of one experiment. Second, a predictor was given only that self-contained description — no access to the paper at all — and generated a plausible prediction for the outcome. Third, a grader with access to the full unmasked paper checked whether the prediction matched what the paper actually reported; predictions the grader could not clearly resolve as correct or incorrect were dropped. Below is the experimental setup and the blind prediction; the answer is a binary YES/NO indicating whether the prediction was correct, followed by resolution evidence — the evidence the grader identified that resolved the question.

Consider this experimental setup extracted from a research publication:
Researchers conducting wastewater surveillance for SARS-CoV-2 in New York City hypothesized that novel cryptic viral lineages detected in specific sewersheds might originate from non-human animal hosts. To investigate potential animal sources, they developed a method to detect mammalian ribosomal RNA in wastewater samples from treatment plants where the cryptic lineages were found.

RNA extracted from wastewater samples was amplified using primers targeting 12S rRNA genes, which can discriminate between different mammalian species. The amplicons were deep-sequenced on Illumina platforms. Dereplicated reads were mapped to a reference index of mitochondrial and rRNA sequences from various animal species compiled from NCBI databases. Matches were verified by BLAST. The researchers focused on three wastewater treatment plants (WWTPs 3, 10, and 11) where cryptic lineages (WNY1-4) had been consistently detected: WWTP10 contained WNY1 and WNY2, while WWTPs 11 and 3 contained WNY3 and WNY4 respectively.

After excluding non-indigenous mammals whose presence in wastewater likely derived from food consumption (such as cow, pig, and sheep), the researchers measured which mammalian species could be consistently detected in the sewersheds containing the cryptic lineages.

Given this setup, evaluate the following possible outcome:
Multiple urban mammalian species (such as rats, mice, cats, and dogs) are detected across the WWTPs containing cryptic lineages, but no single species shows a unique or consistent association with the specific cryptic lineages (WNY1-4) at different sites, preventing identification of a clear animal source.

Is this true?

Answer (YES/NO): NO